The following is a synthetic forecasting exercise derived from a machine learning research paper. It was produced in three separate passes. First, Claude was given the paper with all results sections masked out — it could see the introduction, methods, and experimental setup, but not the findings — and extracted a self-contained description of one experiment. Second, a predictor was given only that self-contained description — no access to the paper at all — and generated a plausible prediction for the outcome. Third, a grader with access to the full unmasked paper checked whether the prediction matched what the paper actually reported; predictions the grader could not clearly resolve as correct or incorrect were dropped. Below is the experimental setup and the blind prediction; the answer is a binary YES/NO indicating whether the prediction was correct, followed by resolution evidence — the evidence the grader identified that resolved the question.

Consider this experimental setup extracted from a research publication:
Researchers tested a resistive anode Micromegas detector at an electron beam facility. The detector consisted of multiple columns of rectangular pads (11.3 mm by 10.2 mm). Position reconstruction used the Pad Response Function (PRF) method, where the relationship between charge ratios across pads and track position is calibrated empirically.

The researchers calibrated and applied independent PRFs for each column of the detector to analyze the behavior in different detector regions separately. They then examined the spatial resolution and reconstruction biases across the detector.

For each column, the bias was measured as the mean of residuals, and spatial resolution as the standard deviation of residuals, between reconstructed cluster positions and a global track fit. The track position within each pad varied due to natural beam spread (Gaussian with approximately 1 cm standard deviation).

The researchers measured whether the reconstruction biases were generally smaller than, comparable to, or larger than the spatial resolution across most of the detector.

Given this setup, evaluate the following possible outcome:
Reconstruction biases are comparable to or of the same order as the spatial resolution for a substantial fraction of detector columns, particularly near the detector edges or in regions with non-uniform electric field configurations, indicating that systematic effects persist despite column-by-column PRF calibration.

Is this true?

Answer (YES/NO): NO